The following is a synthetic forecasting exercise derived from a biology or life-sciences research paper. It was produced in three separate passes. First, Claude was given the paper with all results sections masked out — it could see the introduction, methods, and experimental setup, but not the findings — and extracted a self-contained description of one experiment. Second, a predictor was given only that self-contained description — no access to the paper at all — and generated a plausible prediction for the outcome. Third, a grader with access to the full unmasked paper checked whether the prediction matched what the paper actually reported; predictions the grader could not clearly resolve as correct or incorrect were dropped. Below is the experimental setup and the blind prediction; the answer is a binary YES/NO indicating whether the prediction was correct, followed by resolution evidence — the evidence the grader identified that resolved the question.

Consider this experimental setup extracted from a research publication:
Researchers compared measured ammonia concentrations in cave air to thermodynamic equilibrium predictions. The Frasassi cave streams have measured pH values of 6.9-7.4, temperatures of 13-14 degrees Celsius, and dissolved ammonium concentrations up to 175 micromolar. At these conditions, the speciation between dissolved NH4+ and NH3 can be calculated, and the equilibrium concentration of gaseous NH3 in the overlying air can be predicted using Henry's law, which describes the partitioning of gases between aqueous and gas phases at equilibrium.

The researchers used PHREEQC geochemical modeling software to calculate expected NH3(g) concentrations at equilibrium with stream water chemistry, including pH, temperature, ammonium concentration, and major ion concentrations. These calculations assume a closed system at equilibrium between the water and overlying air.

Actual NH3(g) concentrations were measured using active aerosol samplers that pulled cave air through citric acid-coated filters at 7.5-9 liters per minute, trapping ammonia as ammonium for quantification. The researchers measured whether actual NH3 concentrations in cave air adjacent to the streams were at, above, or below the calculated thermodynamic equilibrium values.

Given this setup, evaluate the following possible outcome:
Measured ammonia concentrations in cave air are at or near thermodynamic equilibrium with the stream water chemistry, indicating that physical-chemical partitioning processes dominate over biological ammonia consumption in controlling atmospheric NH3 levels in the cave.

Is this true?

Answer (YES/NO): YES